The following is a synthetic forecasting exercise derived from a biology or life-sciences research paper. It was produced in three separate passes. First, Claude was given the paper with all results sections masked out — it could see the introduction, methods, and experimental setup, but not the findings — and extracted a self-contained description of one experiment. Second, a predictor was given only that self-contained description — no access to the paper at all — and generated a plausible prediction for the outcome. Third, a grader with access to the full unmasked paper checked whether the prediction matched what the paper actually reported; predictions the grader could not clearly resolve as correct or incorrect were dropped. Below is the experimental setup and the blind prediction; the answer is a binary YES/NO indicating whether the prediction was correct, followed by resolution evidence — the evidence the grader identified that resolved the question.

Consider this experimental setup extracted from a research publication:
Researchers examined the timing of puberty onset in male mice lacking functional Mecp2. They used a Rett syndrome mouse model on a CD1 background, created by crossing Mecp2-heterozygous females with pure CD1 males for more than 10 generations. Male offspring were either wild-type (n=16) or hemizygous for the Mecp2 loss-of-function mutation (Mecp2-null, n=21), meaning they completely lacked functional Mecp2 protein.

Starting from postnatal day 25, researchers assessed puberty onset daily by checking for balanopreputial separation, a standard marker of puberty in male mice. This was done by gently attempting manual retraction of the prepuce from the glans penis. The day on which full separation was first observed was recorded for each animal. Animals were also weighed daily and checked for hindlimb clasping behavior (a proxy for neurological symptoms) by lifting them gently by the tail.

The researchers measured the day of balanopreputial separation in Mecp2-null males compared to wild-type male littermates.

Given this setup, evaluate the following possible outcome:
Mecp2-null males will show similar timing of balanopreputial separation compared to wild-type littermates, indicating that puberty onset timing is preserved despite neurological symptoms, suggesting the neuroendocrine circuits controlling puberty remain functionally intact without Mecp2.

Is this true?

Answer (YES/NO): NO